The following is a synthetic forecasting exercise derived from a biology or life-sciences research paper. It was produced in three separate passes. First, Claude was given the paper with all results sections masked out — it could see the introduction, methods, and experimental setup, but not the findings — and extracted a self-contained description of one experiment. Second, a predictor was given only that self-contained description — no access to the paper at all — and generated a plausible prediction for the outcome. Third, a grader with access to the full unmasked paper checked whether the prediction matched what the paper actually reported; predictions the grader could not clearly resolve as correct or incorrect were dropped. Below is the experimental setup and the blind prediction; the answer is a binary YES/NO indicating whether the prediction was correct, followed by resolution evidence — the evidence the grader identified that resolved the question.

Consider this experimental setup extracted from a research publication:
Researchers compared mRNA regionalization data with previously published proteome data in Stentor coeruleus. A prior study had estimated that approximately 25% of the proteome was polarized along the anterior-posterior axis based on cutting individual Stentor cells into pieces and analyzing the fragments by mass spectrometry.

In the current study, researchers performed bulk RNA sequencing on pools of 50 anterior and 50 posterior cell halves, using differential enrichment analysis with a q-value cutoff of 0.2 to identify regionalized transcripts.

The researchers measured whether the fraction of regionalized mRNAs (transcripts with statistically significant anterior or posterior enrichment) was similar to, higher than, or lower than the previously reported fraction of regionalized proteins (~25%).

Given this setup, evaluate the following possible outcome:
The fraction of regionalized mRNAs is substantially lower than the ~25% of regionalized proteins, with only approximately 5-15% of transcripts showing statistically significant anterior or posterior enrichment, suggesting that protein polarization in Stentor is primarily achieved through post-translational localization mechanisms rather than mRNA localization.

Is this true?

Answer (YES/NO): NO